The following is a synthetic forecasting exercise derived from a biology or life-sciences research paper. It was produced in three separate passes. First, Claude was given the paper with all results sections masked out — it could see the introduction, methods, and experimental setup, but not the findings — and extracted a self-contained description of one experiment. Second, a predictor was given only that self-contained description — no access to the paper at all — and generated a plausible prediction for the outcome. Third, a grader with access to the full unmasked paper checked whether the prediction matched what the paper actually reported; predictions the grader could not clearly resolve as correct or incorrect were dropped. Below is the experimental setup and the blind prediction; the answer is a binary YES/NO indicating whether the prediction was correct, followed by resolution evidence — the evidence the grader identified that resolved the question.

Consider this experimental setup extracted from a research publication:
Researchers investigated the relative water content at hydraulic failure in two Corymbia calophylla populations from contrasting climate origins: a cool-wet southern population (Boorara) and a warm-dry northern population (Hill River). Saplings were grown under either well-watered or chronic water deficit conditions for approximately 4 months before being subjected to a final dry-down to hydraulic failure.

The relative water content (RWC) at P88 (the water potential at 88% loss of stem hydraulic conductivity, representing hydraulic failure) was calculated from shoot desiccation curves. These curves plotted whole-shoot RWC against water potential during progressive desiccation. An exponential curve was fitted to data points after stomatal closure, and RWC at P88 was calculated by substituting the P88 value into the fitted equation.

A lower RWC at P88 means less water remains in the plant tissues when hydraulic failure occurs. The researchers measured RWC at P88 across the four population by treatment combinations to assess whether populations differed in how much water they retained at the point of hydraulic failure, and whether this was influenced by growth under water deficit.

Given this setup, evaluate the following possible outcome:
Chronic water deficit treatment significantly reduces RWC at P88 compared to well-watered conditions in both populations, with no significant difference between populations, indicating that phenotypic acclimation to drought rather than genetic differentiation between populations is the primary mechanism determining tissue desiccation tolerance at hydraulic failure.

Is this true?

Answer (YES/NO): NO